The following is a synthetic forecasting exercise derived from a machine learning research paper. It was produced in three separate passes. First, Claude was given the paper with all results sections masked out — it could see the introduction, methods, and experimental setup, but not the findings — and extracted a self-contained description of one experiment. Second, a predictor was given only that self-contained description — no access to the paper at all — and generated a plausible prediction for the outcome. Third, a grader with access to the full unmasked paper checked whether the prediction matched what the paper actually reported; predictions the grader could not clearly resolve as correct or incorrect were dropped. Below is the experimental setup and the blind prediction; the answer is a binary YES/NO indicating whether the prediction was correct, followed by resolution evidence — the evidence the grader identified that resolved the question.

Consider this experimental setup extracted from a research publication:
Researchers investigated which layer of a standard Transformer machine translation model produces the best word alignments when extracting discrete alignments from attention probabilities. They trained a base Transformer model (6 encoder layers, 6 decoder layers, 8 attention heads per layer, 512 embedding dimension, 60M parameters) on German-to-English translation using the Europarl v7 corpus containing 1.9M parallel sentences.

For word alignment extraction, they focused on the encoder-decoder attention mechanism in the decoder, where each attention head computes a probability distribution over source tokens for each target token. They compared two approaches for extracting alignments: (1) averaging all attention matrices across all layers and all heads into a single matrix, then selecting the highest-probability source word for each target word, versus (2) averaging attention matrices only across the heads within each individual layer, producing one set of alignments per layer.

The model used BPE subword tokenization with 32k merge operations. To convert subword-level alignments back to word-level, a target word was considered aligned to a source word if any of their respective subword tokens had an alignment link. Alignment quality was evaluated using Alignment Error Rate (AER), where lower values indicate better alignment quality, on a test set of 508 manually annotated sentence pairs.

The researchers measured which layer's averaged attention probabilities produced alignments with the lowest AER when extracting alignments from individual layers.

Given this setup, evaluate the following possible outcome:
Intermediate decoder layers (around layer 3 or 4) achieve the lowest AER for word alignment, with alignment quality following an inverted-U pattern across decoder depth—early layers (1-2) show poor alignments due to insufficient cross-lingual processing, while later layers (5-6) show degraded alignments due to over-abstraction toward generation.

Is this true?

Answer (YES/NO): NO